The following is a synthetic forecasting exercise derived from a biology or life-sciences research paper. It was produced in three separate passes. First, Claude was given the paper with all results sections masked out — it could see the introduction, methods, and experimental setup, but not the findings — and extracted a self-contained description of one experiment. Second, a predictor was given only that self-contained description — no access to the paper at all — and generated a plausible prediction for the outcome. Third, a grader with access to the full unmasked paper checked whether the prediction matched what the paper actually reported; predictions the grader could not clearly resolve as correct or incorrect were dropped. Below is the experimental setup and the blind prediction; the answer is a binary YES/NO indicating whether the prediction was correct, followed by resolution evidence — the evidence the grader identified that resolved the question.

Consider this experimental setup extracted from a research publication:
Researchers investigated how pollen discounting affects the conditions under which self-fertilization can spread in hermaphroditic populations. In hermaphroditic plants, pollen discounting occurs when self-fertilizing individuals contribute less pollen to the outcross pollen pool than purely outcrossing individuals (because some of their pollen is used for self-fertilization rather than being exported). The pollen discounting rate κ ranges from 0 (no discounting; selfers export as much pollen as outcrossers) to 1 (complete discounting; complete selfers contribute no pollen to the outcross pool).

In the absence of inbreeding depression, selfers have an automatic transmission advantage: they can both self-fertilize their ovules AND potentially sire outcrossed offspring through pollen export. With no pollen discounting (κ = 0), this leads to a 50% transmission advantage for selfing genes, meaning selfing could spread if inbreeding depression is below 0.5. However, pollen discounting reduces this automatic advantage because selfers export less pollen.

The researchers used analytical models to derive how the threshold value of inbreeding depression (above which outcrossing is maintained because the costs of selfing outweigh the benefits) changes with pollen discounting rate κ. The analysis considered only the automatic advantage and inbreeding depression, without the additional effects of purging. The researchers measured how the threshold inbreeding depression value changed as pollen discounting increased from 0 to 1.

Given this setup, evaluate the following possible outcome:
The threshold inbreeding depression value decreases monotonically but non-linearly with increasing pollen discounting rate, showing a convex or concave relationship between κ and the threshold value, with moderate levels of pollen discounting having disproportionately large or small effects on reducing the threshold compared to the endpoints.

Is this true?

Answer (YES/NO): NO